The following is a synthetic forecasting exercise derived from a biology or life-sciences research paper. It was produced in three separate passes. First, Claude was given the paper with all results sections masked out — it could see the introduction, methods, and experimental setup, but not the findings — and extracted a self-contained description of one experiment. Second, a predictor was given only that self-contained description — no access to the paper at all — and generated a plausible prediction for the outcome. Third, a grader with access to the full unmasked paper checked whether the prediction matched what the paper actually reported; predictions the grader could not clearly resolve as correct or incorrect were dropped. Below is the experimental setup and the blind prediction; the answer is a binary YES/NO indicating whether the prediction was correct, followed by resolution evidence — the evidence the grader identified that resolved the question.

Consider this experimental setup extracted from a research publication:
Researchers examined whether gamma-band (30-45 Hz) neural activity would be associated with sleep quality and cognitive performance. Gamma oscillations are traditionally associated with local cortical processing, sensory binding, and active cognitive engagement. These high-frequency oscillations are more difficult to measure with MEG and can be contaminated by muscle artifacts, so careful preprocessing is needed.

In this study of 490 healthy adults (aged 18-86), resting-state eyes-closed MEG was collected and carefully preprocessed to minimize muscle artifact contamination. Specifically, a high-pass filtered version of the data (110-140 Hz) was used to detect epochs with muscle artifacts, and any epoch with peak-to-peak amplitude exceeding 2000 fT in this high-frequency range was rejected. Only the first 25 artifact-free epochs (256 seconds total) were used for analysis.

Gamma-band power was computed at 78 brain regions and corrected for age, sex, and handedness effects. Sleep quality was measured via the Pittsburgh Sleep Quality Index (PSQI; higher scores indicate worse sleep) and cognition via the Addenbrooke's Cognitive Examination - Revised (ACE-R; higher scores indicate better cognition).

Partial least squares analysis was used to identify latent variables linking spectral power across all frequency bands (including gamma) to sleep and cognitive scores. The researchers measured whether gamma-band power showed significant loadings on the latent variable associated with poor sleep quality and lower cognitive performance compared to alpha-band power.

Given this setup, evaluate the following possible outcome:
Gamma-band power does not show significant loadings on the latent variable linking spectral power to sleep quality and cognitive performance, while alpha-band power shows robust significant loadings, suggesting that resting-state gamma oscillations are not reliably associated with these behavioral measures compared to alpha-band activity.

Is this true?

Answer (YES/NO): NO